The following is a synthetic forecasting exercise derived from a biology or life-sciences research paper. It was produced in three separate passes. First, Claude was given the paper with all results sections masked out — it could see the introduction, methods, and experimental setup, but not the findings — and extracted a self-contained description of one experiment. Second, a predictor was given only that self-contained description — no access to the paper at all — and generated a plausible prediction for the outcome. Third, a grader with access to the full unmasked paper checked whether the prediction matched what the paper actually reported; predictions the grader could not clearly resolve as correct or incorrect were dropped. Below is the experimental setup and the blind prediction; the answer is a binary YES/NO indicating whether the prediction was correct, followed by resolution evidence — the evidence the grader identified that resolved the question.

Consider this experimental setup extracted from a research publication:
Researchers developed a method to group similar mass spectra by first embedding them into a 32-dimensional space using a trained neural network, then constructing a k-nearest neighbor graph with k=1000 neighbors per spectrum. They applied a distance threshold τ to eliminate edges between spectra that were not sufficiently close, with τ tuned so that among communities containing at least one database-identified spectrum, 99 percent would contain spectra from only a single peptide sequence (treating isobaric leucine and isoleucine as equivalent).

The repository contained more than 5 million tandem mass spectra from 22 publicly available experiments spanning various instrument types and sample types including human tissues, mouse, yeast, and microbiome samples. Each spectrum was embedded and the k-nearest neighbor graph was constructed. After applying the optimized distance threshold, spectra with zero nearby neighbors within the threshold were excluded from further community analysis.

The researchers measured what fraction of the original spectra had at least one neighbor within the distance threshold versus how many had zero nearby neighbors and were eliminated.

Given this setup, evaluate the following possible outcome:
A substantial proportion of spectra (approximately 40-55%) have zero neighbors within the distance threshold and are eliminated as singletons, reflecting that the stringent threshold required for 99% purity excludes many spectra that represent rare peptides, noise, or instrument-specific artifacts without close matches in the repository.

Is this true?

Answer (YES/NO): NO